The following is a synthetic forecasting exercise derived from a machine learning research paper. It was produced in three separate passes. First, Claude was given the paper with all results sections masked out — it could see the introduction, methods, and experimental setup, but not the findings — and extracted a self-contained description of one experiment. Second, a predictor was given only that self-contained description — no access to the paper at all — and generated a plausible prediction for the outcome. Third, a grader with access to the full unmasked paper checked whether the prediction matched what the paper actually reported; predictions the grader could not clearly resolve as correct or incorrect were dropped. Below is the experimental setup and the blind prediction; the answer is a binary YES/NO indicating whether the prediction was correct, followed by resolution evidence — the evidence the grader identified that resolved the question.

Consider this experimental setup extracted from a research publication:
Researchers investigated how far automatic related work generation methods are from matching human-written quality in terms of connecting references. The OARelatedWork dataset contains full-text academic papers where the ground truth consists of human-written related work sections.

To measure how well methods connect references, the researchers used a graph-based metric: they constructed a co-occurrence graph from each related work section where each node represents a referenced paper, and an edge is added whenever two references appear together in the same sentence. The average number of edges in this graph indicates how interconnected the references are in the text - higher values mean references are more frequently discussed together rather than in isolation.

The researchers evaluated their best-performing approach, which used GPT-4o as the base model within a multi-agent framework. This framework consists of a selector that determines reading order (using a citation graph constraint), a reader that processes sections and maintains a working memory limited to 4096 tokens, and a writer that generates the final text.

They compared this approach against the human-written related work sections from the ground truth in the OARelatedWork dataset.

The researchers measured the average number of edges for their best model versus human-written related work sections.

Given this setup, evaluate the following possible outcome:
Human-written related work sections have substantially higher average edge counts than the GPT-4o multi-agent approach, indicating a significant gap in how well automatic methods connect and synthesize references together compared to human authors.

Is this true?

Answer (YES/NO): YES